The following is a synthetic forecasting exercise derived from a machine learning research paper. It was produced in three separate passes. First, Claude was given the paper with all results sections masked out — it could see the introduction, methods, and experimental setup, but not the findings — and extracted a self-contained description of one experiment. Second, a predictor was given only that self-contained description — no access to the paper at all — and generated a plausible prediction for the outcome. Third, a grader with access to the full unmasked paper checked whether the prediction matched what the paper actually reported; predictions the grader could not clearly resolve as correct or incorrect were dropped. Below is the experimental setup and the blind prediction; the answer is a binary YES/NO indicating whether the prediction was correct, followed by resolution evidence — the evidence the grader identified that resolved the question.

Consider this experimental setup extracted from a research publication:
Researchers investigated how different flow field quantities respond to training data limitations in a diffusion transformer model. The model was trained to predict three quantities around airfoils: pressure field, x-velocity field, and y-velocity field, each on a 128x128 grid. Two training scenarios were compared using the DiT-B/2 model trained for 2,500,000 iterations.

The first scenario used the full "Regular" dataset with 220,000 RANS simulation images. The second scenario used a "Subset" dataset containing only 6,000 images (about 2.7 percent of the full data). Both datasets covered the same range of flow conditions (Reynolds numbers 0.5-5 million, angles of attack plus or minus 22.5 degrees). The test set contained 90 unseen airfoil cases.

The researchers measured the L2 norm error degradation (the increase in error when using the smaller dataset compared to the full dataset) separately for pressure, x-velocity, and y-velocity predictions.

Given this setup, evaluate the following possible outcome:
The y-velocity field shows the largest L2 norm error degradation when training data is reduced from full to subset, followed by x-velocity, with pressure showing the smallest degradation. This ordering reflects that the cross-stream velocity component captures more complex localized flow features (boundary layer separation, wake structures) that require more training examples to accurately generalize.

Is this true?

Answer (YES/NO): NO